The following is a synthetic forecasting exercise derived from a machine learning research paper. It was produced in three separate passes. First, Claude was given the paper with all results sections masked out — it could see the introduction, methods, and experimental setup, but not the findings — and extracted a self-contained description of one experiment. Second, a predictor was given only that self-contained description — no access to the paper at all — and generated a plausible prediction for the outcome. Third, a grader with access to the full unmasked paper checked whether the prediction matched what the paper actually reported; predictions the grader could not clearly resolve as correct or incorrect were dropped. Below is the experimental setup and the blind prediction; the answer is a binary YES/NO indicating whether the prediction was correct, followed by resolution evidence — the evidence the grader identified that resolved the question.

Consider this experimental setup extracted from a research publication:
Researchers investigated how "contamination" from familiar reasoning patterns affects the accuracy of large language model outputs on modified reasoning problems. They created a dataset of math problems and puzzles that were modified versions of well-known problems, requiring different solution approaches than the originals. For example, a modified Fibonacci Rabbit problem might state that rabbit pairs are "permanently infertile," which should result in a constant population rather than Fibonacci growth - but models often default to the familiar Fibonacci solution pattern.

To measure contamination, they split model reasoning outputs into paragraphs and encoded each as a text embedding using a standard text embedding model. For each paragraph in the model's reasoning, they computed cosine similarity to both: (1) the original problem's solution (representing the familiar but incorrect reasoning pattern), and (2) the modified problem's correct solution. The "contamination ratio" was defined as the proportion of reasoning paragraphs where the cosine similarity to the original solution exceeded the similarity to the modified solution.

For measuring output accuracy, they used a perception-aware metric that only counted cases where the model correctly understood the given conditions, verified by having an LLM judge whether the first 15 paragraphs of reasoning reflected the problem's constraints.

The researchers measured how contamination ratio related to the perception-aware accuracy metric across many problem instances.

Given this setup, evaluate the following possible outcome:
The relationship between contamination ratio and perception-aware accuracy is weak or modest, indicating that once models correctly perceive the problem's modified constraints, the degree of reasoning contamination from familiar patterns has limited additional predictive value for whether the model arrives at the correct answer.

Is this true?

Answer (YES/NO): NO